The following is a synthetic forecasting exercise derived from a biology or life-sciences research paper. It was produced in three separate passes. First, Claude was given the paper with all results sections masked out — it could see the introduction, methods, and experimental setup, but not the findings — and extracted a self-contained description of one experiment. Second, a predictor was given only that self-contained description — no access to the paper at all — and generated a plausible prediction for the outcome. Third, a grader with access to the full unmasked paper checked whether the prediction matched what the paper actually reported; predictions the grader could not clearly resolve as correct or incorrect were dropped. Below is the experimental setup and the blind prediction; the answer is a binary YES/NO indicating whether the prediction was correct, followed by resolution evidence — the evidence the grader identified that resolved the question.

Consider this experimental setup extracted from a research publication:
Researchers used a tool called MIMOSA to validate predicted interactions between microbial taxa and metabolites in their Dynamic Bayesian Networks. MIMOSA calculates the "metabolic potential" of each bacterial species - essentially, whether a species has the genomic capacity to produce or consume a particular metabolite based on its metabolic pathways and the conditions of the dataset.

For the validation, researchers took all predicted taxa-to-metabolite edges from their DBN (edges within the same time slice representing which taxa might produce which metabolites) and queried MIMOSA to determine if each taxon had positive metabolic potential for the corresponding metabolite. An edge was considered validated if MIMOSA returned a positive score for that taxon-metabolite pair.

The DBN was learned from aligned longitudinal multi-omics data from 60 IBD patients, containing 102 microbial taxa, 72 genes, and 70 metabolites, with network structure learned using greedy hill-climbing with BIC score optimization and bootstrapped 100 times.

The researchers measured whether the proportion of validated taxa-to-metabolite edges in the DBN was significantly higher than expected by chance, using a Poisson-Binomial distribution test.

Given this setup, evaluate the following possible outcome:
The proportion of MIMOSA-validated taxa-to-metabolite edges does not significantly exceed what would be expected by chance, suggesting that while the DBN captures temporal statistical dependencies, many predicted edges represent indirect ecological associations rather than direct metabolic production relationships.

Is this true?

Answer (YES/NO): NO